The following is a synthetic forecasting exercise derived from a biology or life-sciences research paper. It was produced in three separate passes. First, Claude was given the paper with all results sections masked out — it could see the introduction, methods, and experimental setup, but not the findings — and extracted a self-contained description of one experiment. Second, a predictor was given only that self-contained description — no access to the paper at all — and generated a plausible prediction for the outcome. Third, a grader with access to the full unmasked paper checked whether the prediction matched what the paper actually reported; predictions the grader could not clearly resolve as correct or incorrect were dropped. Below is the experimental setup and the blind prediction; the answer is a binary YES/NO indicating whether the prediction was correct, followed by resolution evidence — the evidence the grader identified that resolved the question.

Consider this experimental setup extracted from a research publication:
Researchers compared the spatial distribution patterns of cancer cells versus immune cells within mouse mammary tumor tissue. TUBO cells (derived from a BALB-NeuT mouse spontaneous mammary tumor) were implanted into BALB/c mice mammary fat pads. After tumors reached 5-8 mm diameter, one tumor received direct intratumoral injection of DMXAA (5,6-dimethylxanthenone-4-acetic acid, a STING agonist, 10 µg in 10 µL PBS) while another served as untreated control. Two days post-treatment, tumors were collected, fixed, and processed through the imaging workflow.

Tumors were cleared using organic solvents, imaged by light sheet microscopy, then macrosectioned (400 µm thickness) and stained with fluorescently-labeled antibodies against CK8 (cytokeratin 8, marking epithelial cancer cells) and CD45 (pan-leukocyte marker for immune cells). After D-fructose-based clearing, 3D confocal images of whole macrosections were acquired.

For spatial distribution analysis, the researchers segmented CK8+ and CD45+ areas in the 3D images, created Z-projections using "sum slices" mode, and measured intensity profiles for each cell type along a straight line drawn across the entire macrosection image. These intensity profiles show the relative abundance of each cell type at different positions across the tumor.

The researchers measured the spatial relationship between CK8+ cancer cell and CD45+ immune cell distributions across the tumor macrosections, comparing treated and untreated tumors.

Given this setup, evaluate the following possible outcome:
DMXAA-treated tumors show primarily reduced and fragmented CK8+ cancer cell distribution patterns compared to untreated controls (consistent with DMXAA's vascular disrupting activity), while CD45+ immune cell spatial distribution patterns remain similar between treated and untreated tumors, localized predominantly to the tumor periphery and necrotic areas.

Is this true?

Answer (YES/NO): NO